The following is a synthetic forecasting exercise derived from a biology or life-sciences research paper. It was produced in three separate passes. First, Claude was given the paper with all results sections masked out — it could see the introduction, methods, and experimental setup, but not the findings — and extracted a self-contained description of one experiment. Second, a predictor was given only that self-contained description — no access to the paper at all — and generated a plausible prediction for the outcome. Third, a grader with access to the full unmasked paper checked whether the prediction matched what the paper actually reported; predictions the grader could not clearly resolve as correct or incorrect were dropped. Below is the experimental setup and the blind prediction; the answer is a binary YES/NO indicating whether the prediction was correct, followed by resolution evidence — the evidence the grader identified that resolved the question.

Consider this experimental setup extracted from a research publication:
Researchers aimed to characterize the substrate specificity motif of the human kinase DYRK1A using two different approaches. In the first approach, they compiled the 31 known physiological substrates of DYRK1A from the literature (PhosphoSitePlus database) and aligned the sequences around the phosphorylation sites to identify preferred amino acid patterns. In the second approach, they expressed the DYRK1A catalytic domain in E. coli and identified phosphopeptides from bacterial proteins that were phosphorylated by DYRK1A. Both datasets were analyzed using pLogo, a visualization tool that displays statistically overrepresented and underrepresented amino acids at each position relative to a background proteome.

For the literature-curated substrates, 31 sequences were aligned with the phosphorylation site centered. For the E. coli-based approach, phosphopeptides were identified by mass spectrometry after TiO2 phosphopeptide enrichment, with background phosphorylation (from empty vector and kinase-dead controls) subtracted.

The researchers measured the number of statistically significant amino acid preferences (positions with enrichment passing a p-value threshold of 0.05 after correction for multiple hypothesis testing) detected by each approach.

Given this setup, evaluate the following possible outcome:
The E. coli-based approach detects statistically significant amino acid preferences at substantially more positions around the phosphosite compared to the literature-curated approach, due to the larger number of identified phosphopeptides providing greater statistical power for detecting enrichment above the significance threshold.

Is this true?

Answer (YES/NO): YES